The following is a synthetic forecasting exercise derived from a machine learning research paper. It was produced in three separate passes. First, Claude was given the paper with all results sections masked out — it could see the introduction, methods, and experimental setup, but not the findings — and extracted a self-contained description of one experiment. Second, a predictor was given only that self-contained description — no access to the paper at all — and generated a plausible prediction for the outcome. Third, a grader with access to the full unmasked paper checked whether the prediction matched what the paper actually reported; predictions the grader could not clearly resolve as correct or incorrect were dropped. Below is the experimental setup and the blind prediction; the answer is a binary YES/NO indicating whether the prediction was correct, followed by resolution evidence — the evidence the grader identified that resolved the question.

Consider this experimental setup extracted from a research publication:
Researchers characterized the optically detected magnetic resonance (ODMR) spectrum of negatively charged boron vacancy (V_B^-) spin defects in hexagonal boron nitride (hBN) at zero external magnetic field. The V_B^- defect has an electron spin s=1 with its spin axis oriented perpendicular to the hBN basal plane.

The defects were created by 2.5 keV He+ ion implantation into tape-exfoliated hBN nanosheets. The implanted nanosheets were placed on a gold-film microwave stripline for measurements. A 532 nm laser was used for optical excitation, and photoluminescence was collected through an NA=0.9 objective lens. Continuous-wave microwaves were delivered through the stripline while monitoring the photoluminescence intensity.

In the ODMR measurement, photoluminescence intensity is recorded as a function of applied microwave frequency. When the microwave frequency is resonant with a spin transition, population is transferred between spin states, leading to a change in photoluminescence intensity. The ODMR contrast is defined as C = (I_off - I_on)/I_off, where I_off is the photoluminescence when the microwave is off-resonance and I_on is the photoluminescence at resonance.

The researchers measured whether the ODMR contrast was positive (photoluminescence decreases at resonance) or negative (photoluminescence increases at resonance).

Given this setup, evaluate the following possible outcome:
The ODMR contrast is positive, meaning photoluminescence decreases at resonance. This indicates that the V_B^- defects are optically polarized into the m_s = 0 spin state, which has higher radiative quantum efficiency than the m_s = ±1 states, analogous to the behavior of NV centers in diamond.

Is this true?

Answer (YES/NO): YES